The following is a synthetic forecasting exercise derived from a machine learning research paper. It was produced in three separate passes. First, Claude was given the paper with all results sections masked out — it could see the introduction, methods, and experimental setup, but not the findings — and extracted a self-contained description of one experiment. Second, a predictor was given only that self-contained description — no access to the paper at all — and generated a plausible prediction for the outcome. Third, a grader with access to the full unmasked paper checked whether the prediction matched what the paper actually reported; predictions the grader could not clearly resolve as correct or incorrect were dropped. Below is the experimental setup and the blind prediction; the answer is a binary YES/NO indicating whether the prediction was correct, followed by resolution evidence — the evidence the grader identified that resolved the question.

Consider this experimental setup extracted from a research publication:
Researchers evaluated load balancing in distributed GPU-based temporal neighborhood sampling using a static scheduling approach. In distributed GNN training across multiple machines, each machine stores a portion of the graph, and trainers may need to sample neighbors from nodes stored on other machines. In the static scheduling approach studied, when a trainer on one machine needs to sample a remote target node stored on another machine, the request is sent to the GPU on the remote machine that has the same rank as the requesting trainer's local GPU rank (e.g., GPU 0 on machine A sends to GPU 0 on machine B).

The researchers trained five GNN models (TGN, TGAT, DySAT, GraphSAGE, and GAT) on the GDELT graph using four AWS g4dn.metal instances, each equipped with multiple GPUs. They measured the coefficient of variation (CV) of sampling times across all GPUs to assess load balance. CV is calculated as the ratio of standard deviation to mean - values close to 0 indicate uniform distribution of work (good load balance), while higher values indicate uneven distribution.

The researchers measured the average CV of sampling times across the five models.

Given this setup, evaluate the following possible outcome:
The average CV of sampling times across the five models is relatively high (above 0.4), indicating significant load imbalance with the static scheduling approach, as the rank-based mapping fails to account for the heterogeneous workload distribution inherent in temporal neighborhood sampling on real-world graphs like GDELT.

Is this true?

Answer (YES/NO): NO